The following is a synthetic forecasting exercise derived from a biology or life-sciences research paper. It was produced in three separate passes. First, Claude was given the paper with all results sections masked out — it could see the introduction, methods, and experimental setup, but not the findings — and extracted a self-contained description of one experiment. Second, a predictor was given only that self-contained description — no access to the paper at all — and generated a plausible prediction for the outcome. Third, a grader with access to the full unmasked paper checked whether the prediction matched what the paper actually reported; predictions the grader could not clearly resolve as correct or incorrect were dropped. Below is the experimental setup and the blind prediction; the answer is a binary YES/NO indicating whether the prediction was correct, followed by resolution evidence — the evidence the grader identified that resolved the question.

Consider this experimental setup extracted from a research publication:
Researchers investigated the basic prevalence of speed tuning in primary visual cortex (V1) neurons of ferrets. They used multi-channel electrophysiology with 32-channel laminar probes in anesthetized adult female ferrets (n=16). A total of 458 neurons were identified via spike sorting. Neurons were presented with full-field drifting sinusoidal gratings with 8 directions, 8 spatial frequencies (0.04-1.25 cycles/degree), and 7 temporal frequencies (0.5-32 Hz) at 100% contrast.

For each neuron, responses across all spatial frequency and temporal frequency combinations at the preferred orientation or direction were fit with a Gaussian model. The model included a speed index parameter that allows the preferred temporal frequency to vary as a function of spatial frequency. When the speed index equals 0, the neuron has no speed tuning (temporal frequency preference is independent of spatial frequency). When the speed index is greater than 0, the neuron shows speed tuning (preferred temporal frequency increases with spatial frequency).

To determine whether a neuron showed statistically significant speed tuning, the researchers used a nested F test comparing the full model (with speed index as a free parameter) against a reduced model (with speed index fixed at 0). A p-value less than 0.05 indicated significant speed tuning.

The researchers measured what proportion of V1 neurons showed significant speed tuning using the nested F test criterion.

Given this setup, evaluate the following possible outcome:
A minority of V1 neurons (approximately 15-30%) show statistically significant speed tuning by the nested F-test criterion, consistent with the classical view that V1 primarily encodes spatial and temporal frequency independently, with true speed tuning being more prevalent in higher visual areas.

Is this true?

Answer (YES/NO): NO